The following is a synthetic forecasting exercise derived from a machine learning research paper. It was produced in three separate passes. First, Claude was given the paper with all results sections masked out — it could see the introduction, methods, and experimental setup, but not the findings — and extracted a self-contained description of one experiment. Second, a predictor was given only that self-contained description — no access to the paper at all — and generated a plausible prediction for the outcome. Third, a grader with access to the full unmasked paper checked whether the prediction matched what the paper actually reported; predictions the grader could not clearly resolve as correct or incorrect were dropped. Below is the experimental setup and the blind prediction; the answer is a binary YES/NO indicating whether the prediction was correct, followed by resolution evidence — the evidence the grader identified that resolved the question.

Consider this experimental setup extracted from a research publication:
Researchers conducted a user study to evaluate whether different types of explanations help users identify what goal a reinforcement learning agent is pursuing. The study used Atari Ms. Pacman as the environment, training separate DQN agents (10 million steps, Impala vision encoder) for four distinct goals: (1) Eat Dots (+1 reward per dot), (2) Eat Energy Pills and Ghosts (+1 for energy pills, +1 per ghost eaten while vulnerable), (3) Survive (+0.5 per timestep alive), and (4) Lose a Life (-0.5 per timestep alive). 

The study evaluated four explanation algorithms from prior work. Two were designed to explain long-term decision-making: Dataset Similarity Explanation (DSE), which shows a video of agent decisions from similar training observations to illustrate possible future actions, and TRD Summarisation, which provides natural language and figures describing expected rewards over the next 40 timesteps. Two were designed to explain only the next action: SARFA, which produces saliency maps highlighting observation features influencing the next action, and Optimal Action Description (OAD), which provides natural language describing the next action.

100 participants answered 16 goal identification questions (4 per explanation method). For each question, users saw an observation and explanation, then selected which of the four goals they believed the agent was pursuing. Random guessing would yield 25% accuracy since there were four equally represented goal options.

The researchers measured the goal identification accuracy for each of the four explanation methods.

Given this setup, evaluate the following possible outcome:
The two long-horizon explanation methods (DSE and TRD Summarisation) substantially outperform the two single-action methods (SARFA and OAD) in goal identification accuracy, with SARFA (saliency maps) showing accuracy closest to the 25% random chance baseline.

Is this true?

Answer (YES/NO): YES